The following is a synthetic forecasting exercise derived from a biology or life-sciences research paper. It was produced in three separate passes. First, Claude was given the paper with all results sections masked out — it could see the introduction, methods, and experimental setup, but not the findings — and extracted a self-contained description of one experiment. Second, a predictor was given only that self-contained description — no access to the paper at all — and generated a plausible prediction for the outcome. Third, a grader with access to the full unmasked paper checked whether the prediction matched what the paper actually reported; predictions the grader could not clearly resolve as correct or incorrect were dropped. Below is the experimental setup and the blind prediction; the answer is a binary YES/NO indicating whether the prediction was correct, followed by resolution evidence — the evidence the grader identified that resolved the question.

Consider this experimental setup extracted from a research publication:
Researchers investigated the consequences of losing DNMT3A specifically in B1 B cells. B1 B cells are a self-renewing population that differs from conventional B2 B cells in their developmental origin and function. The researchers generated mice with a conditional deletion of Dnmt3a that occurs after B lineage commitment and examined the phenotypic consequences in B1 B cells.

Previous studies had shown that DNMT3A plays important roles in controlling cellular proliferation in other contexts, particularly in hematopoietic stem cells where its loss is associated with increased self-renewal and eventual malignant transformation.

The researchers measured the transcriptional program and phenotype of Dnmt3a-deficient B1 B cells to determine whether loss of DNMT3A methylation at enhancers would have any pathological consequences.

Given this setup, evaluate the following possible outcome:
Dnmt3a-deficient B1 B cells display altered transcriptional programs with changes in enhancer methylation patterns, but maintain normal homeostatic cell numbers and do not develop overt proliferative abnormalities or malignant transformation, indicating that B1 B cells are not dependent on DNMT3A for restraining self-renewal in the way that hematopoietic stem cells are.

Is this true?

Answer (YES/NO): NO